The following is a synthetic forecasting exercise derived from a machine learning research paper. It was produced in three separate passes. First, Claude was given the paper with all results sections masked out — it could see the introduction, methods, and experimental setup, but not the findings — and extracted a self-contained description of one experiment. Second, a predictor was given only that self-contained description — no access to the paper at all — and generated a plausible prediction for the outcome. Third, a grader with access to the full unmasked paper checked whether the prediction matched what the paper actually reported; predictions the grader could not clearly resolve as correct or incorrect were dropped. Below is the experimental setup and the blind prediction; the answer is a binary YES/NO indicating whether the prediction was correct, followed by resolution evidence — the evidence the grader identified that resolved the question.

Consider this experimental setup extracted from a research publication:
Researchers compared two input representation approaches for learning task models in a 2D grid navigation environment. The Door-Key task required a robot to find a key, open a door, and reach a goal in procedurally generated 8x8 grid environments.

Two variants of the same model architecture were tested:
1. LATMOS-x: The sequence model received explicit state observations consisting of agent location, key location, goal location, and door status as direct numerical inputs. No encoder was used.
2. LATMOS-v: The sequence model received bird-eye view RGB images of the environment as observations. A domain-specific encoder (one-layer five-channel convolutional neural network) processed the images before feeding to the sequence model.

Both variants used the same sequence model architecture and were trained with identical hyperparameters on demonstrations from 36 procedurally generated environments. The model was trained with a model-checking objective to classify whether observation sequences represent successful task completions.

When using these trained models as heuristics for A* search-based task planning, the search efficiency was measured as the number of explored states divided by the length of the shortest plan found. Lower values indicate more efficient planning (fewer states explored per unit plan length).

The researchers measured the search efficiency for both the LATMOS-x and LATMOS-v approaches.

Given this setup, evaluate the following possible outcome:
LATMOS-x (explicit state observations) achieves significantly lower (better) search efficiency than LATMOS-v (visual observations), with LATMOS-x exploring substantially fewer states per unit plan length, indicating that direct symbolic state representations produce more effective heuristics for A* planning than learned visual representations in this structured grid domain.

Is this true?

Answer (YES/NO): NO